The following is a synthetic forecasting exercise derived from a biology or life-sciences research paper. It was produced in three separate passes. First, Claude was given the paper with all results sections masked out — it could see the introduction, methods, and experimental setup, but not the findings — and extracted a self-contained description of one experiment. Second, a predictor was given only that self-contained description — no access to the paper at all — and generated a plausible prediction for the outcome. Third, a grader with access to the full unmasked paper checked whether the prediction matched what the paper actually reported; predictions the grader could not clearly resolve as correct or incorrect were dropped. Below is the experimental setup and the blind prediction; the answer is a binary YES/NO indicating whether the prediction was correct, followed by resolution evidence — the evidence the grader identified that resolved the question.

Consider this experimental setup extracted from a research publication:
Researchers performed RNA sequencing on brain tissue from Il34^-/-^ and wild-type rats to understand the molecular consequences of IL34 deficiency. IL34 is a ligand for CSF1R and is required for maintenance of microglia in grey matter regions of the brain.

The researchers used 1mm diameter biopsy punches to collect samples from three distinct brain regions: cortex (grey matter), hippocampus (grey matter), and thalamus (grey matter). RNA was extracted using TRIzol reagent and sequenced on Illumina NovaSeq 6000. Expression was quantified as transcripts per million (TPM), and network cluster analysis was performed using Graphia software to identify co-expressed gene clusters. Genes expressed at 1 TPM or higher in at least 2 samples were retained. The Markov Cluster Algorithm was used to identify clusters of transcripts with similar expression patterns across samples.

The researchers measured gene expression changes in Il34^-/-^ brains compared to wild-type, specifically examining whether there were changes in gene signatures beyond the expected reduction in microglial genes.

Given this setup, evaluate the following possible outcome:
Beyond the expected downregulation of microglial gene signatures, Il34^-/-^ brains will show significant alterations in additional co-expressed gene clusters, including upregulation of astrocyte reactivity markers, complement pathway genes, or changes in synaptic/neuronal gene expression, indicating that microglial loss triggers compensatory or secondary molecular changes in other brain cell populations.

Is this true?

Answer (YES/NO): NO